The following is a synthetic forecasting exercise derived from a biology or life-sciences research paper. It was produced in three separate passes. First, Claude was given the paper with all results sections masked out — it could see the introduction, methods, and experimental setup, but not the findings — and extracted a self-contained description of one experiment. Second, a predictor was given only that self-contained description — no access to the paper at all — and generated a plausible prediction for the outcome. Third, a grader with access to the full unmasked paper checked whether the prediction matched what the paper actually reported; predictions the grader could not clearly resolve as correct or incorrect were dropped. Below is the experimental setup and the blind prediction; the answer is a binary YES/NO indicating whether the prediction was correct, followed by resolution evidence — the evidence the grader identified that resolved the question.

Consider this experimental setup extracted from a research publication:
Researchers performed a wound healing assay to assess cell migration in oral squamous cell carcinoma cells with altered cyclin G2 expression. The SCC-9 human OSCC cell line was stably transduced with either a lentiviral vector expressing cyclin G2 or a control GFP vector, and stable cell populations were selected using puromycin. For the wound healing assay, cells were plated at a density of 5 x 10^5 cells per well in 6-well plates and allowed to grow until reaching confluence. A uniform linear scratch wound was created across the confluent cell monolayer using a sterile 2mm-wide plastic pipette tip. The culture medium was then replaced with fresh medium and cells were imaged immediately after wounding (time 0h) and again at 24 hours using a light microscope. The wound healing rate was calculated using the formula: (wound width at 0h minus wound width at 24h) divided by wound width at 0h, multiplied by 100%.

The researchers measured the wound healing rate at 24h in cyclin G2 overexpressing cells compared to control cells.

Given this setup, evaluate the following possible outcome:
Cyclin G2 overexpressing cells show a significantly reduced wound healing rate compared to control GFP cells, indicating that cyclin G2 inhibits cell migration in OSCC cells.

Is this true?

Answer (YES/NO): YES